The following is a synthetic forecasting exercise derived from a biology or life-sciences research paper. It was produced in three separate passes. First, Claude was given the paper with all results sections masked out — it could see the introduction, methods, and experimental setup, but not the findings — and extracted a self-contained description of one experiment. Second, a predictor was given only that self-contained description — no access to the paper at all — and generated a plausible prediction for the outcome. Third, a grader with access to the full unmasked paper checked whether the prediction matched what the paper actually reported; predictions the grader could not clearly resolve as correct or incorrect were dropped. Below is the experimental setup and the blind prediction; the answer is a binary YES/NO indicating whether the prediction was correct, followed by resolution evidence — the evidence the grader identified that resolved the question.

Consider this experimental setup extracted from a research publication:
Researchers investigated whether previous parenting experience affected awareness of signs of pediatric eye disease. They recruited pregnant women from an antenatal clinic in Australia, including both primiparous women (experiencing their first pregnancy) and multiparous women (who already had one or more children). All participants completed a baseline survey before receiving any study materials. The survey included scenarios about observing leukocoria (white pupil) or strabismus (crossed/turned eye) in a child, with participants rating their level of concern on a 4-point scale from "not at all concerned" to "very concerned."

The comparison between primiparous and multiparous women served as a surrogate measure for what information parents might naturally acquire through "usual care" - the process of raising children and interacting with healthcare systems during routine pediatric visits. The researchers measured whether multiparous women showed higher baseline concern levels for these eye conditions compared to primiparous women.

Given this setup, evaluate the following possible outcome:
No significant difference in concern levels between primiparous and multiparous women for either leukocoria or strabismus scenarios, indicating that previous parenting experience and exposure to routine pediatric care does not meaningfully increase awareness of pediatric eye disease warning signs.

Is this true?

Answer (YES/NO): YES